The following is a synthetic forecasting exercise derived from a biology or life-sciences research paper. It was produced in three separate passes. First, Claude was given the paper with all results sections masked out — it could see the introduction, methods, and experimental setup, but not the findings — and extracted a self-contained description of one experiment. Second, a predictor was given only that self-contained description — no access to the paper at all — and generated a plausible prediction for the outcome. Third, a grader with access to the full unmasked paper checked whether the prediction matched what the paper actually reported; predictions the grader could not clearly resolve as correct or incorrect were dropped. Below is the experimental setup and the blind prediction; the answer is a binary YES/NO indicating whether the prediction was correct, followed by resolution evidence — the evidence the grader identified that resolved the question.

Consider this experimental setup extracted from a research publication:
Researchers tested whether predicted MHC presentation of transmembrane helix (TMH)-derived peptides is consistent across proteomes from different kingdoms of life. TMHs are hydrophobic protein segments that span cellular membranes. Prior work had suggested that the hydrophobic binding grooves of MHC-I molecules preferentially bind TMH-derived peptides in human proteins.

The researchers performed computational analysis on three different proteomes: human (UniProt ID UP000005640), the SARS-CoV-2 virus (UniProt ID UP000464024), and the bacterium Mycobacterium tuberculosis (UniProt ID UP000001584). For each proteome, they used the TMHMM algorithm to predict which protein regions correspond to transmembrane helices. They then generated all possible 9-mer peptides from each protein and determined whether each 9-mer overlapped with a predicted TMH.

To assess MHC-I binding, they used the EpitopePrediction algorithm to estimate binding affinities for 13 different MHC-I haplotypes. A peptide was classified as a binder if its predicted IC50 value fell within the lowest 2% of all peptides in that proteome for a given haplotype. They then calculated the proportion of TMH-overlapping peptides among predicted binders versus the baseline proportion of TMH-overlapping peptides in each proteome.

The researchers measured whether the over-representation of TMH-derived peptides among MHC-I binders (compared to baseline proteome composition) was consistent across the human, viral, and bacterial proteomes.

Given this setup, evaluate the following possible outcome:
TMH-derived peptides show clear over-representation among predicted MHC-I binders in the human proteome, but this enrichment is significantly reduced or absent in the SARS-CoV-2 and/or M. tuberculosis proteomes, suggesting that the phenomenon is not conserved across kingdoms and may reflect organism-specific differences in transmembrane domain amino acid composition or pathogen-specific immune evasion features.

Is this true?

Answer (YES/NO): NO